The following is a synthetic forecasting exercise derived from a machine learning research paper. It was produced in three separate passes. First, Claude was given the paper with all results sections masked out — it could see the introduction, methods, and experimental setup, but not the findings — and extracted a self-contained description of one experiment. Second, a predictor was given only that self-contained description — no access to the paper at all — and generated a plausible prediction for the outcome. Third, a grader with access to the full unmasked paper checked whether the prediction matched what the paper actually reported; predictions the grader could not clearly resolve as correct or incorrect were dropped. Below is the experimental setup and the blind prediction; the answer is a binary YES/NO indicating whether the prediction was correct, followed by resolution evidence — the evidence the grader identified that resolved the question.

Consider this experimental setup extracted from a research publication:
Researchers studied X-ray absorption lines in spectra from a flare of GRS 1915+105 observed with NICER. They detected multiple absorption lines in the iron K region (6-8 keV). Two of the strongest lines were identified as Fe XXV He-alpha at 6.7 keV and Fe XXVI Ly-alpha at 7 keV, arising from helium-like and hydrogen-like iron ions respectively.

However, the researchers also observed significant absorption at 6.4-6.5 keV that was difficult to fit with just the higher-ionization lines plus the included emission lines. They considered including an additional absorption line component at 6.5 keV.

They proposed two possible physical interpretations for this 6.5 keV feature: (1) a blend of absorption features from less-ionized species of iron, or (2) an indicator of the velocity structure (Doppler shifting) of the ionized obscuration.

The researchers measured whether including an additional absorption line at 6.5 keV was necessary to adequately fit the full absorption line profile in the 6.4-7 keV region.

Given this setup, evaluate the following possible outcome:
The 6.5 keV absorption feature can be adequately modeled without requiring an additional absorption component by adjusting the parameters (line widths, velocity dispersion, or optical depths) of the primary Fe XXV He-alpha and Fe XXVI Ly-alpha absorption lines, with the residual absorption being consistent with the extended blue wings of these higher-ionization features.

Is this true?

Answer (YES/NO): NO